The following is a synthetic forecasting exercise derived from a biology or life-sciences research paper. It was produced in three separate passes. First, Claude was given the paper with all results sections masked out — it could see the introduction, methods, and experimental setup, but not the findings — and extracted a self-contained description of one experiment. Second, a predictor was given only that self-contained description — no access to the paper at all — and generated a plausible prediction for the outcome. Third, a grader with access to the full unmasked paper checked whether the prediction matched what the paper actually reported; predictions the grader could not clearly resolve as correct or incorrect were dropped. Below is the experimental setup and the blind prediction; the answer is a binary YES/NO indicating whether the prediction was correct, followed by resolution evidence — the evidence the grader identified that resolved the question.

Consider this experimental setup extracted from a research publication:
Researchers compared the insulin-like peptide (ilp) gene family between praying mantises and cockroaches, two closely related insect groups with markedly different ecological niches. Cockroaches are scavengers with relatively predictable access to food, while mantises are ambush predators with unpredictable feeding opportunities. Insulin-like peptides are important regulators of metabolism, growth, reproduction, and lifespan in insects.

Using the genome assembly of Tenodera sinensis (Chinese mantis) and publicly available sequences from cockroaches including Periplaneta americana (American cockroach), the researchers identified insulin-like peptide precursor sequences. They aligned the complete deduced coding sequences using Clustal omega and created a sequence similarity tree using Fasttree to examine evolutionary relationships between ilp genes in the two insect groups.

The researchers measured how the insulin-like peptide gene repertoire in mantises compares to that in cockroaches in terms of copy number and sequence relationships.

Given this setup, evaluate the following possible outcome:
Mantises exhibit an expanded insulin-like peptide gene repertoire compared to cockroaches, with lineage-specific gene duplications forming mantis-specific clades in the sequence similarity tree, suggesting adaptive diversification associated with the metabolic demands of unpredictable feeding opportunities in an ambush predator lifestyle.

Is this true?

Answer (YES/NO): NO